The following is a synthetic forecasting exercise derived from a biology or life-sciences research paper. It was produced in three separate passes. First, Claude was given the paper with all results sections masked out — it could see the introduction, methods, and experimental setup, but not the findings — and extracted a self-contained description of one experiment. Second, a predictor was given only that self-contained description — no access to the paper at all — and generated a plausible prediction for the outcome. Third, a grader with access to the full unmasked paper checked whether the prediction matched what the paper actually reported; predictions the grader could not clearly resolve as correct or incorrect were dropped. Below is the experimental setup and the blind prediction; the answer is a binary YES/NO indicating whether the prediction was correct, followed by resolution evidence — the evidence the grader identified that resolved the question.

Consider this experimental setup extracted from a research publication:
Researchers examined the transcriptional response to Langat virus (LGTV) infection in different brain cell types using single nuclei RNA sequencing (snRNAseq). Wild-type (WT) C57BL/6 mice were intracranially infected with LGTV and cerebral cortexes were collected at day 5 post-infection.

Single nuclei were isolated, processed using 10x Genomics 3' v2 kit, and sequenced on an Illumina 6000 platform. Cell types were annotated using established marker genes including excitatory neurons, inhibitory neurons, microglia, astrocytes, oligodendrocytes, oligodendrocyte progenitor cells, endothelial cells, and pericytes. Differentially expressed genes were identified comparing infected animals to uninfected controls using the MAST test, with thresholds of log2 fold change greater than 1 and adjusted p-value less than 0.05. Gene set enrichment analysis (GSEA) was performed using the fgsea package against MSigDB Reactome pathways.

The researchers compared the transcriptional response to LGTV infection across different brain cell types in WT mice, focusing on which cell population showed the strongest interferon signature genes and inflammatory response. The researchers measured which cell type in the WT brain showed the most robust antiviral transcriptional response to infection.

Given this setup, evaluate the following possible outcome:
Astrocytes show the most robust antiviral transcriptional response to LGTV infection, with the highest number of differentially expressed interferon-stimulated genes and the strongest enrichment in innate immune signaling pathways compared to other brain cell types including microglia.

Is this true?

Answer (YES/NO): NO